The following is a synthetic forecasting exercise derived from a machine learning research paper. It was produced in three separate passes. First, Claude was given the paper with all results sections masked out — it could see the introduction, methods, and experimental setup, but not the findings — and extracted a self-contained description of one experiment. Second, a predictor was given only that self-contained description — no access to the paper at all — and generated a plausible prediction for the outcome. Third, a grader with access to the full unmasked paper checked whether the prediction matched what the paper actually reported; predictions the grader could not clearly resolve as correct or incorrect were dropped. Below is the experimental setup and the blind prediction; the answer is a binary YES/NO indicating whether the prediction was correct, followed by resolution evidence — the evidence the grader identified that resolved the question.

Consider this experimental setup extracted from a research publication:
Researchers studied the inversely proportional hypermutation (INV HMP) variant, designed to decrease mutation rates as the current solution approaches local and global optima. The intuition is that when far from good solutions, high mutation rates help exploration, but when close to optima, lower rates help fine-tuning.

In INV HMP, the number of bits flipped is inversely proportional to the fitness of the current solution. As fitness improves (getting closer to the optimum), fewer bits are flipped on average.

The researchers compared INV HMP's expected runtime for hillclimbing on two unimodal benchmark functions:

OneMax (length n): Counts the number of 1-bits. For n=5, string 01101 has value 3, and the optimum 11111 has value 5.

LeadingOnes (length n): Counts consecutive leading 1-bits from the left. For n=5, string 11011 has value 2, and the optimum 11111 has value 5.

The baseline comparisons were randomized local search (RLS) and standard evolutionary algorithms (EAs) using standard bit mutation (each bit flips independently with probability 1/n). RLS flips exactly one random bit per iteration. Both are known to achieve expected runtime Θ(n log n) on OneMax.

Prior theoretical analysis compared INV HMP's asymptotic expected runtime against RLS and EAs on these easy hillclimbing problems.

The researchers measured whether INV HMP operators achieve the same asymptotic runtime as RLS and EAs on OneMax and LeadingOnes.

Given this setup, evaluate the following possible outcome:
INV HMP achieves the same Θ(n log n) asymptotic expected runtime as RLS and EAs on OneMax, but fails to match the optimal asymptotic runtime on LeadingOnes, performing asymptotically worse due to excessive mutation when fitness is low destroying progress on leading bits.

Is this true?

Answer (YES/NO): NO